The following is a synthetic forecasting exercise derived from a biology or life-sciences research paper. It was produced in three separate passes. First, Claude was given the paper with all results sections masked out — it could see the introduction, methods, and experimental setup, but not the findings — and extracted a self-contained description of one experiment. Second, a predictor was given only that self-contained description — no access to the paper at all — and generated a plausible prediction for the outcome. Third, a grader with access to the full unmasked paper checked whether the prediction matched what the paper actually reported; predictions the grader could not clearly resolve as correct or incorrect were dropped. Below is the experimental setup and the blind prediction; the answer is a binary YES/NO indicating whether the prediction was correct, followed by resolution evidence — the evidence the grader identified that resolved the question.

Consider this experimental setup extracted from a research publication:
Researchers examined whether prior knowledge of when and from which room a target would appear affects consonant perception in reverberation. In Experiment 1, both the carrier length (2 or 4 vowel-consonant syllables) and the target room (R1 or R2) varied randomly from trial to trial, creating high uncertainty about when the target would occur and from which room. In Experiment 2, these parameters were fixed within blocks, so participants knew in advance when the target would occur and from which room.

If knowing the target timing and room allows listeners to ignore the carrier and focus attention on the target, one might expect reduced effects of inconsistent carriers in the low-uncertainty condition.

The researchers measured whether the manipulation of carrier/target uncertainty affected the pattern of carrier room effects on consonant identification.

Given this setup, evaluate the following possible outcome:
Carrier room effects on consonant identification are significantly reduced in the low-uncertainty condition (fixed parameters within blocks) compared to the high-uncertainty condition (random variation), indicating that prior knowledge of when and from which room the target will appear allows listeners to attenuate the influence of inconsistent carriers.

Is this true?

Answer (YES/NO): NO